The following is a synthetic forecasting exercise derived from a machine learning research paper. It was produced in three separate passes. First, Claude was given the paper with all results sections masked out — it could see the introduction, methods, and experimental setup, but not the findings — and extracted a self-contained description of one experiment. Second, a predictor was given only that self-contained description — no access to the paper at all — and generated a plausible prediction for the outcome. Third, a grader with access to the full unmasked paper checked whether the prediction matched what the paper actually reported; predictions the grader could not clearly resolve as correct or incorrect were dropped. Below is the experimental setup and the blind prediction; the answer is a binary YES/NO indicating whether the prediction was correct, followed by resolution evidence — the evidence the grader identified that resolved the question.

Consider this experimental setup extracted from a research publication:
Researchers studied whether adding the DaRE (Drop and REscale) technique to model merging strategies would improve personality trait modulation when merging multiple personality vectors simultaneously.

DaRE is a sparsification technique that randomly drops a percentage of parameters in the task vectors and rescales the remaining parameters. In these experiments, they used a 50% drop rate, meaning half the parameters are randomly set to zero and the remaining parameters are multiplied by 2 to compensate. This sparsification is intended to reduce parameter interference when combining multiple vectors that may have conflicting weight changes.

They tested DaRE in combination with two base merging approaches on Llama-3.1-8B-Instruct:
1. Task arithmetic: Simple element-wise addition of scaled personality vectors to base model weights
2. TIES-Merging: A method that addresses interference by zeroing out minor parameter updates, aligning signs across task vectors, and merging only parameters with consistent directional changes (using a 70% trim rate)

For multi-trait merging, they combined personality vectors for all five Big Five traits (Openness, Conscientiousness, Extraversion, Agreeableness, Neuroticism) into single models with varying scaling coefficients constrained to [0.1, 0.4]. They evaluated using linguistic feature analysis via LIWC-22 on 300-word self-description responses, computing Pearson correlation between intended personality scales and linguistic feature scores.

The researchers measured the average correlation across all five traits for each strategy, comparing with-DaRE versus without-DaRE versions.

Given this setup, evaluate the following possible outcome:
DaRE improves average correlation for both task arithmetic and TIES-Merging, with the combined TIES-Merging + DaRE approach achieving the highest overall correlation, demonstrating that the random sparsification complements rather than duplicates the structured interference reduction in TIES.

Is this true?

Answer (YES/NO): NO